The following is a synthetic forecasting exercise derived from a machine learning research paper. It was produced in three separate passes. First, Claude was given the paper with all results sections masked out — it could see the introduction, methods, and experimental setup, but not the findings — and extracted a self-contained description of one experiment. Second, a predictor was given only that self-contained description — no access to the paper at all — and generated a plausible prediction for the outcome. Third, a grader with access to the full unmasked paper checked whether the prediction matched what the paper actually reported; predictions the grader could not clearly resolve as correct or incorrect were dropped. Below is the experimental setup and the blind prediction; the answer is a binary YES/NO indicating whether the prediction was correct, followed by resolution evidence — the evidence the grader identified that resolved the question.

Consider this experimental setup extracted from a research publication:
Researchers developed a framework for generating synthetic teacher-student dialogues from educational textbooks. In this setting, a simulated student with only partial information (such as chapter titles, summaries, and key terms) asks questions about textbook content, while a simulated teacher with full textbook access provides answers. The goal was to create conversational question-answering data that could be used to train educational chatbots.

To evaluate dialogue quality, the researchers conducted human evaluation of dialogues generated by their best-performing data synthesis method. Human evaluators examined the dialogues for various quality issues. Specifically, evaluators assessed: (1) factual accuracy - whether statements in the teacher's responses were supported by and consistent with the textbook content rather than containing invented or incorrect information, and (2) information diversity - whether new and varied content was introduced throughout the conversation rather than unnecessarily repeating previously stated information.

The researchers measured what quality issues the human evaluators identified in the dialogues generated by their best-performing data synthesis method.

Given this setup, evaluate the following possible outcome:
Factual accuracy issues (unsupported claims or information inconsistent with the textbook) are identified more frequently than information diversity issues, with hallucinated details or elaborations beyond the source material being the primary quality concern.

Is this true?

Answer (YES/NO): NO